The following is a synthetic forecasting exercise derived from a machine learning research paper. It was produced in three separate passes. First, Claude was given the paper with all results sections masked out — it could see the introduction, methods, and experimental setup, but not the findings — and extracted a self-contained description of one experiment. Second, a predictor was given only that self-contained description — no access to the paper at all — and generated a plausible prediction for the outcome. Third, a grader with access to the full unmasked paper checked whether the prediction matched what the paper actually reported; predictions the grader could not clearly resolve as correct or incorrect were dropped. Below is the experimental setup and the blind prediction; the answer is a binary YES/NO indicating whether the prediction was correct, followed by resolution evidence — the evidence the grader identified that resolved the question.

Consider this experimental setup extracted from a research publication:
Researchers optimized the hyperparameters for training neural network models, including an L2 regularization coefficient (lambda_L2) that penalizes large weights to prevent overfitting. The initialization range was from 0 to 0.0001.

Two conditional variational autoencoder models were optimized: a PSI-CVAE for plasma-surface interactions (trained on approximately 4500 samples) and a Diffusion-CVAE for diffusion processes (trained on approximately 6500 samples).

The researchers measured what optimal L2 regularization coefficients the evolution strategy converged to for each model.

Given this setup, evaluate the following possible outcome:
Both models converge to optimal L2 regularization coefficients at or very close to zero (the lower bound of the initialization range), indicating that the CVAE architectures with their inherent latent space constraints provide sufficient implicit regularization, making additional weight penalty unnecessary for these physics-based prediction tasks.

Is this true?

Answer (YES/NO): YES